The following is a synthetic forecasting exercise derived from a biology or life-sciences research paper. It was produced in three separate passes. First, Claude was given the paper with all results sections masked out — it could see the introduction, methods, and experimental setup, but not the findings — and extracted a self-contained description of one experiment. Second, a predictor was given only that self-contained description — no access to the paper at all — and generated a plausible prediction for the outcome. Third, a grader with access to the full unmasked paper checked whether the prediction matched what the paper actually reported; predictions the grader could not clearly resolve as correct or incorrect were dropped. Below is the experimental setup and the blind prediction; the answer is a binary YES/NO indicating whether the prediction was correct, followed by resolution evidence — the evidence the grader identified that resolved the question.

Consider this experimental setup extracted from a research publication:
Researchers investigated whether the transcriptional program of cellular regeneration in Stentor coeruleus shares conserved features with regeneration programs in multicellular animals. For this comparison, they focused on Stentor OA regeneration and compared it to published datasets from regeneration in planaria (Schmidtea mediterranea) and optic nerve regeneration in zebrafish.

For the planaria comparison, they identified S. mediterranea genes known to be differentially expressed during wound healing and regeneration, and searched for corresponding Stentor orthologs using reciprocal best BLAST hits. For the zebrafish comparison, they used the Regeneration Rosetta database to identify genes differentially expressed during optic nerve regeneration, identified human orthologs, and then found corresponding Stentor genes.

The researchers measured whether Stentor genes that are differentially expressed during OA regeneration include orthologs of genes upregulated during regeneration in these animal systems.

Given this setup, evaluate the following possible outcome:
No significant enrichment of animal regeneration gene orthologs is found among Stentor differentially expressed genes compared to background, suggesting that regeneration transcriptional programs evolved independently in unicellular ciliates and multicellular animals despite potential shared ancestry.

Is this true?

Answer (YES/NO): NO